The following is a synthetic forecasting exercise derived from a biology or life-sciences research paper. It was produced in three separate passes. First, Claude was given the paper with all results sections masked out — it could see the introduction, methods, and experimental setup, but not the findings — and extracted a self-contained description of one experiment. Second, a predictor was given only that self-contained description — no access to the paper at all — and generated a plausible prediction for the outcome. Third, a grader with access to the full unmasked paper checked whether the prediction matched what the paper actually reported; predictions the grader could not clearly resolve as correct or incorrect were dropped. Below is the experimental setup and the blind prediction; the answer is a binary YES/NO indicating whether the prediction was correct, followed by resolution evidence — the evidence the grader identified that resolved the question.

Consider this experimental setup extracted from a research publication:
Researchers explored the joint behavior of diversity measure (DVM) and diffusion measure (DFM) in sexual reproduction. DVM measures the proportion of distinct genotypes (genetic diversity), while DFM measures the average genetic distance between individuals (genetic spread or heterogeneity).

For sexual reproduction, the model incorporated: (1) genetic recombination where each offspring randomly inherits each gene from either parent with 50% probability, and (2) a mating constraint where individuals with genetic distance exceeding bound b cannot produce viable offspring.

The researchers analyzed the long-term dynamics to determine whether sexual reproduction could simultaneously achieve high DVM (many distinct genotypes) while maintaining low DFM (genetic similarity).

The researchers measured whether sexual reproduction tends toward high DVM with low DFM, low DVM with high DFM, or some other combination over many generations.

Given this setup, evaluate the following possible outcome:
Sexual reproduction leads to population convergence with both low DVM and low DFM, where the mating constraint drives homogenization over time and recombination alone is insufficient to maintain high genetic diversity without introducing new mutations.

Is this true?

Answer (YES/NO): NO